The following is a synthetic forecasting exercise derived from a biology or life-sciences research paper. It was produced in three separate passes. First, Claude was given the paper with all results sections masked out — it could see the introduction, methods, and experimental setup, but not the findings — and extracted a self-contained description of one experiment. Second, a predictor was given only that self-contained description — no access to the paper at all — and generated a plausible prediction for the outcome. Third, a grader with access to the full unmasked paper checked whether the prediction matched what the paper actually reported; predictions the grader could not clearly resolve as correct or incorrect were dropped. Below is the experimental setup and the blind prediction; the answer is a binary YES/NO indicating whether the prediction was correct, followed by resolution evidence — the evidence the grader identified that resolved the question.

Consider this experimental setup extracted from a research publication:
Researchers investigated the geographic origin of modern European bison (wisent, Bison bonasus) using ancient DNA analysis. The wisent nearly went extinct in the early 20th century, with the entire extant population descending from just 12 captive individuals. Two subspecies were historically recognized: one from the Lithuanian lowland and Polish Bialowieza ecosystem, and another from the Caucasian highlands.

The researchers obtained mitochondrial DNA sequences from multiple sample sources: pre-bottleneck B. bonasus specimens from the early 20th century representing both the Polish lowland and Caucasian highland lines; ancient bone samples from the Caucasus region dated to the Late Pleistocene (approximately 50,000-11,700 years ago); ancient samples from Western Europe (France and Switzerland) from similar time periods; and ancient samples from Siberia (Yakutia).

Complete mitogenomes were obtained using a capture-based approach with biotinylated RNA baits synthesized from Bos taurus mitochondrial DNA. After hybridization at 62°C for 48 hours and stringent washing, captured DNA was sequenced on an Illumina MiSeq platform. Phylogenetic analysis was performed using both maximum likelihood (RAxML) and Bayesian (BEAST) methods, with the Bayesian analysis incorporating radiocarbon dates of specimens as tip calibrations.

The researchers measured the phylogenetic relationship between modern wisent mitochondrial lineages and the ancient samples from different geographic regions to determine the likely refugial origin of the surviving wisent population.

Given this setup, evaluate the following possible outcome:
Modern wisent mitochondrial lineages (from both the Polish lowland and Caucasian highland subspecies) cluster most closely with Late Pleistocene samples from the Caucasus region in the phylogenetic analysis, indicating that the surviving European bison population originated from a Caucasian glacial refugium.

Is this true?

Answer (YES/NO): NO